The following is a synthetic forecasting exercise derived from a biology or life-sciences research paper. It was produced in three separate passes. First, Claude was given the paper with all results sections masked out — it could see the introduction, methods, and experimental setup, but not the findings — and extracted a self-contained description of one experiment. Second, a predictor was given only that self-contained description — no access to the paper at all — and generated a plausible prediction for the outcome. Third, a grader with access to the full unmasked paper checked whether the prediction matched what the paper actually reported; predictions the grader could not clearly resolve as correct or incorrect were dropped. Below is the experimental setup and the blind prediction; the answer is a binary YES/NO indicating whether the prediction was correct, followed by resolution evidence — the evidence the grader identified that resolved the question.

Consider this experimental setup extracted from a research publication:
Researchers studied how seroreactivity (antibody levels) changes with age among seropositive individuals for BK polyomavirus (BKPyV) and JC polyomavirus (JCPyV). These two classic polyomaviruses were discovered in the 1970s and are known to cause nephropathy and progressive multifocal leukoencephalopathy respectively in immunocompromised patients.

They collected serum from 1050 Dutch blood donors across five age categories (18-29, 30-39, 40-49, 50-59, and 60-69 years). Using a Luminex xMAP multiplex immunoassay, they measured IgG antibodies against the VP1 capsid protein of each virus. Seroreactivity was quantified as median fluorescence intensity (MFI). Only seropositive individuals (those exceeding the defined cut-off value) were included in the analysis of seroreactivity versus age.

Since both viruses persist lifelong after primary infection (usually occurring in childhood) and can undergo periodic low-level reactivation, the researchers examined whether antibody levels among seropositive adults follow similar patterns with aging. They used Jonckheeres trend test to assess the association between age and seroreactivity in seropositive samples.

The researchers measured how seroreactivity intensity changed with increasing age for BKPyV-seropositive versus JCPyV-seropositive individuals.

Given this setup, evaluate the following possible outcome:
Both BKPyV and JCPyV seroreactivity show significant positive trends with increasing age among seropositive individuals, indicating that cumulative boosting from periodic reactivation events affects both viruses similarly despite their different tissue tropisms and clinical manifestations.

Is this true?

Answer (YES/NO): NO